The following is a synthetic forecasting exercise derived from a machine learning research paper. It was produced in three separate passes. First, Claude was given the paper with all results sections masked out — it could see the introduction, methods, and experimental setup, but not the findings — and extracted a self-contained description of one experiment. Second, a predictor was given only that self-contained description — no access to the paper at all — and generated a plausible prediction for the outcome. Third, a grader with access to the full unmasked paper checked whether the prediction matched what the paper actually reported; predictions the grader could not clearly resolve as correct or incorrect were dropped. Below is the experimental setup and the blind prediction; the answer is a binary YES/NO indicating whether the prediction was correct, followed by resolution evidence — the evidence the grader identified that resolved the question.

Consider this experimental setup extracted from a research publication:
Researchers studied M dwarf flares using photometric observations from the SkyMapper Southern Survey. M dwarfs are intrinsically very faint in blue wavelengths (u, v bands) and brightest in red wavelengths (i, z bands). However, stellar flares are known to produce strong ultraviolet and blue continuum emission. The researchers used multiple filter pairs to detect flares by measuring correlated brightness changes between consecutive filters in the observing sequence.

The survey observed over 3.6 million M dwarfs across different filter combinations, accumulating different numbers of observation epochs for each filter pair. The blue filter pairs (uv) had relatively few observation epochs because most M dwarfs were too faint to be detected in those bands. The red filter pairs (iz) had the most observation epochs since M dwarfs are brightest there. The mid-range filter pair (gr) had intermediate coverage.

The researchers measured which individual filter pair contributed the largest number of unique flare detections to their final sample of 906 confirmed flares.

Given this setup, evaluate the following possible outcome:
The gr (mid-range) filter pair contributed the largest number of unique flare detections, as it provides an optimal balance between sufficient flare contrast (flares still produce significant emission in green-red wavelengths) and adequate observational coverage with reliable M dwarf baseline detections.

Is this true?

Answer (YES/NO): YES